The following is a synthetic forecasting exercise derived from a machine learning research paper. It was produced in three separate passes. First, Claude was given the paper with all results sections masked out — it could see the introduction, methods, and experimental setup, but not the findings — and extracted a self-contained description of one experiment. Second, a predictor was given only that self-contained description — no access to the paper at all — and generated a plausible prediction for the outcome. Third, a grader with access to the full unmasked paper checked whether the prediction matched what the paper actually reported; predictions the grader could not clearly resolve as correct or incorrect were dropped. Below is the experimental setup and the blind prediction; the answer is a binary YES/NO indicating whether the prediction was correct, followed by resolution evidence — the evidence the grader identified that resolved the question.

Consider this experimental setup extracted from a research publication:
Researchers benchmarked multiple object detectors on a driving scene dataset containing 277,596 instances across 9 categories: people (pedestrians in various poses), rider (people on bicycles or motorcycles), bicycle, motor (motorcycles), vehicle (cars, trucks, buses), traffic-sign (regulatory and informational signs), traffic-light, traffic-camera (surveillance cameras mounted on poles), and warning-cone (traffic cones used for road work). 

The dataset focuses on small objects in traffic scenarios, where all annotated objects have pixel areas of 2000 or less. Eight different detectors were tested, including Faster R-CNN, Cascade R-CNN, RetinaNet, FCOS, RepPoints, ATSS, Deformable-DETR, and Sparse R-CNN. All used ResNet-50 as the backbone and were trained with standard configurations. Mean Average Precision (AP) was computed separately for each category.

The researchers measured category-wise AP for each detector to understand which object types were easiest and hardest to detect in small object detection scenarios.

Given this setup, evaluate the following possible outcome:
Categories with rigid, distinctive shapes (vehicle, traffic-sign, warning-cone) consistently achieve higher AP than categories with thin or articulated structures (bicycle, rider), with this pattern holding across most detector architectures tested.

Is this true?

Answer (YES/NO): YES